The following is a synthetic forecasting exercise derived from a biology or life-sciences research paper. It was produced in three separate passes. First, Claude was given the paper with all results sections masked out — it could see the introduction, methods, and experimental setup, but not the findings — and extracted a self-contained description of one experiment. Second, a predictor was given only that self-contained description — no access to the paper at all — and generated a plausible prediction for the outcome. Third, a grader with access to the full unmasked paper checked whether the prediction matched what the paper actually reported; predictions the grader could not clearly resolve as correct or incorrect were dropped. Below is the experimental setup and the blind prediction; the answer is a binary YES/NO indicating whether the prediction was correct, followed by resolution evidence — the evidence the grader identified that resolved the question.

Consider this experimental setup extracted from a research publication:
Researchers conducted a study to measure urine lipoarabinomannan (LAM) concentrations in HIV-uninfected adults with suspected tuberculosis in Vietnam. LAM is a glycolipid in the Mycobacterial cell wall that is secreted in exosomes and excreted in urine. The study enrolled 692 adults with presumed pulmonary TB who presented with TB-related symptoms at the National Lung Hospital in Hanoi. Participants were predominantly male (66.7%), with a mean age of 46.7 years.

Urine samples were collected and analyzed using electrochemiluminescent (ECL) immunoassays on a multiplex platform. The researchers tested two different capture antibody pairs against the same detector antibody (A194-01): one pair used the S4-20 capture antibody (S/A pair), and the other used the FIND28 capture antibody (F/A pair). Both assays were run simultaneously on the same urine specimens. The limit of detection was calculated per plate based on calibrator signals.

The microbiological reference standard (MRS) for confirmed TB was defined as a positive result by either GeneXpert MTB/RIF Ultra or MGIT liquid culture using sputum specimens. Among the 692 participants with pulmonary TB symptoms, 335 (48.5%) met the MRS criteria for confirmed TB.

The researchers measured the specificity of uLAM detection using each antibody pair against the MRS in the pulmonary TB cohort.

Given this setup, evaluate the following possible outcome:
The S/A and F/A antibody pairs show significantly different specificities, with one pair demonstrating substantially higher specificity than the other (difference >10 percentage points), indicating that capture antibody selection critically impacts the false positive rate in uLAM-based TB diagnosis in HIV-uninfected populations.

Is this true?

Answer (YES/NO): YES